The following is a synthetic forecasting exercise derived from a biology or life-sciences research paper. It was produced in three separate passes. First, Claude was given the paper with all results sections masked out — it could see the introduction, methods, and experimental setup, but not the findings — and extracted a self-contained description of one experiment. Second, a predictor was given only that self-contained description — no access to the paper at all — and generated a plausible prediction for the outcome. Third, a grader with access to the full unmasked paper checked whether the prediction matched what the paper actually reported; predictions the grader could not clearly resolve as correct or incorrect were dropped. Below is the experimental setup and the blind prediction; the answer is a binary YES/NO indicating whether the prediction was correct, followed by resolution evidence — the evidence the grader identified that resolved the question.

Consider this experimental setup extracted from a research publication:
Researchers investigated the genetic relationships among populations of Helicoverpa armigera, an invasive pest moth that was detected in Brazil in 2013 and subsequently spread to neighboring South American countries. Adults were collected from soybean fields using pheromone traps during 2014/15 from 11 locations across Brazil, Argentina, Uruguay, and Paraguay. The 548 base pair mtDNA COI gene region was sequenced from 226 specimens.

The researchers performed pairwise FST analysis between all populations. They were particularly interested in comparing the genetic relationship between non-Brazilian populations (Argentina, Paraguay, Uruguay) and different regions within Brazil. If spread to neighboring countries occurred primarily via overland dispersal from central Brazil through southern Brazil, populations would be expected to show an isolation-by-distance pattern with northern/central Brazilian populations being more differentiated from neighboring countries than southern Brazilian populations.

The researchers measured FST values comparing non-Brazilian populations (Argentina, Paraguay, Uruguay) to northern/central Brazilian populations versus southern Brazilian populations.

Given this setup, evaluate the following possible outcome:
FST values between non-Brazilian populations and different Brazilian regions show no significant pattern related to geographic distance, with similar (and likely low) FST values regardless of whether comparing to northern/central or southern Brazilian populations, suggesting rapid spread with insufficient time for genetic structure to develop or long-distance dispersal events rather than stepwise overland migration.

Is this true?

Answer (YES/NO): NO